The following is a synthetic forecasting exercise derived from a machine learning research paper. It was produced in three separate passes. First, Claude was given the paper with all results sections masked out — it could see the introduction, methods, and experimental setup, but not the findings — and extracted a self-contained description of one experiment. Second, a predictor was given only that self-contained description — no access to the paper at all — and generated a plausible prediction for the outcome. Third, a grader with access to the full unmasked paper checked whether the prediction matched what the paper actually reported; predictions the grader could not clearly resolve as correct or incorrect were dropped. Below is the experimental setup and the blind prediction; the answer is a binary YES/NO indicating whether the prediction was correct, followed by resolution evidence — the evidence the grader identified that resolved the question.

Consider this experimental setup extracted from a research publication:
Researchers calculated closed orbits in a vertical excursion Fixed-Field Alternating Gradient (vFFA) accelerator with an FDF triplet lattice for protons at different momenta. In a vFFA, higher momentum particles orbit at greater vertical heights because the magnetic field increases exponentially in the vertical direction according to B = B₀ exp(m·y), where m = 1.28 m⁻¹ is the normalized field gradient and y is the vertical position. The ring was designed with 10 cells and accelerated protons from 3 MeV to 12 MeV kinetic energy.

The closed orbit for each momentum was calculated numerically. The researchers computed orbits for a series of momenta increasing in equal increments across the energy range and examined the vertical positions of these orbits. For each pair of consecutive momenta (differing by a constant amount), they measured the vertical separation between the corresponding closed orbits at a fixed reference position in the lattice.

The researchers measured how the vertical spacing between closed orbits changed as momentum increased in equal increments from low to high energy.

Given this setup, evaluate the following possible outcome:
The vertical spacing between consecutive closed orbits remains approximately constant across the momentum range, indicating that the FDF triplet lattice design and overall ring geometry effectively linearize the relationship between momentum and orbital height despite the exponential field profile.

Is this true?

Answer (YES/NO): NO